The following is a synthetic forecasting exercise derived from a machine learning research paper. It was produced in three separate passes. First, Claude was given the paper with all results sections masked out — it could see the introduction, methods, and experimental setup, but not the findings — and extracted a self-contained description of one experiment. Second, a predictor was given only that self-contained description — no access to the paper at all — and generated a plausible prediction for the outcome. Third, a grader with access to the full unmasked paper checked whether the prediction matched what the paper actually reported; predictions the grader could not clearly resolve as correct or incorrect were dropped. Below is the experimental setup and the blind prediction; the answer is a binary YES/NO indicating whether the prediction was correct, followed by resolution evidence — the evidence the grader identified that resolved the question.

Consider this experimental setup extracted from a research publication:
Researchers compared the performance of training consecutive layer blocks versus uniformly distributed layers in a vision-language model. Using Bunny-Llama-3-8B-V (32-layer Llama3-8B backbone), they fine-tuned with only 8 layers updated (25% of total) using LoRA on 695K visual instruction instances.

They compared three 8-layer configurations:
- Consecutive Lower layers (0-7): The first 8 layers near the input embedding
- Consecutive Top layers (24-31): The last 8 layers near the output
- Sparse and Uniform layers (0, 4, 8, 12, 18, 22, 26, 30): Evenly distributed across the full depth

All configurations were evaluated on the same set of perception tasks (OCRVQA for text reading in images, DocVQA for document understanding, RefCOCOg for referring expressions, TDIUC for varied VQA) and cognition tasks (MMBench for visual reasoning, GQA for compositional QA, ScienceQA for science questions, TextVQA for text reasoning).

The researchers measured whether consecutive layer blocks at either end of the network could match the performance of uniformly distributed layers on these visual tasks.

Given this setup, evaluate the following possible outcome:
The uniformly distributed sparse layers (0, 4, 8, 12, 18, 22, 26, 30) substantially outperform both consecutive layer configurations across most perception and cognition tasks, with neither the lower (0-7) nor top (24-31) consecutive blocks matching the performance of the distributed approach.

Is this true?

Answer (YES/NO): YES